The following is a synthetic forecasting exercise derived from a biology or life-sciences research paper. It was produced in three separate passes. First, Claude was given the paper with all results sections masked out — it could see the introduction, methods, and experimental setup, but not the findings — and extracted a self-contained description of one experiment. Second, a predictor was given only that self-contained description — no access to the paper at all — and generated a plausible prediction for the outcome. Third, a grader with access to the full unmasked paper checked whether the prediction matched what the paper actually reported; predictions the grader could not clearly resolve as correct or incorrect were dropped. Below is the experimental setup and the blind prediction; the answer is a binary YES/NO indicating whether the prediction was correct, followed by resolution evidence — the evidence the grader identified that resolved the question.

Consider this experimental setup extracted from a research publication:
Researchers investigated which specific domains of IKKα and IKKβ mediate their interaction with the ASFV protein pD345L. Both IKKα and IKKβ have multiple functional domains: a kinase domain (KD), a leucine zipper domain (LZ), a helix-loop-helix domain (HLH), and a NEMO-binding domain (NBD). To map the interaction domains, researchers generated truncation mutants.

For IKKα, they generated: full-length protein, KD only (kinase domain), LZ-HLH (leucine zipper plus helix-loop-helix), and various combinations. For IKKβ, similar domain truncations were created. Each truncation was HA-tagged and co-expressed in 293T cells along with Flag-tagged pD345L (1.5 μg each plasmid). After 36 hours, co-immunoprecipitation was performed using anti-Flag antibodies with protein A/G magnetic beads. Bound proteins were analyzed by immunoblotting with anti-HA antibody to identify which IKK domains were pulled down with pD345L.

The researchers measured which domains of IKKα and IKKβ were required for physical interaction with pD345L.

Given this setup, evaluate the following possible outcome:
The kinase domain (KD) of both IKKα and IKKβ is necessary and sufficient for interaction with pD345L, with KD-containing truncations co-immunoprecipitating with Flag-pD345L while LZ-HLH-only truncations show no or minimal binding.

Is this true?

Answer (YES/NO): NO